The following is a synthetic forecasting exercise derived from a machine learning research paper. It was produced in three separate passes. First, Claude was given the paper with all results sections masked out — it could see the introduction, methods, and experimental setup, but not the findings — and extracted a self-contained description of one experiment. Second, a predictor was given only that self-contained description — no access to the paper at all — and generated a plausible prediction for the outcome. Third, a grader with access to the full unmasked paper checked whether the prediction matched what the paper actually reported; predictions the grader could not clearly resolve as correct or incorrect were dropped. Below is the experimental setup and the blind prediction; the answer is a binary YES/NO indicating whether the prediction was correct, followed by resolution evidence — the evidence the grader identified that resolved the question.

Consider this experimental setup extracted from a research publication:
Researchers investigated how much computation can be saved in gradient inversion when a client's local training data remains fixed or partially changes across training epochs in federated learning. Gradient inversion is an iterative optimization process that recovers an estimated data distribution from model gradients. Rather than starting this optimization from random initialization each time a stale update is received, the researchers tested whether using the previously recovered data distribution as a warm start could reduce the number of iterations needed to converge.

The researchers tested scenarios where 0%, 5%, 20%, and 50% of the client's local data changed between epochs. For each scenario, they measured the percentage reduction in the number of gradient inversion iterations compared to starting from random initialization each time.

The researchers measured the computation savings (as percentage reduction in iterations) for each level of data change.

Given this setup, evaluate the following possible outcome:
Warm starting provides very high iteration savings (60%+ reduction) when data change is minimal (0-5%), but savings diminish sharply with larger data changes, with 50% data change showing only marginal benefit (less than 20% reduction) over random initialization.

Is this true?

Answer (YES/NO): NO